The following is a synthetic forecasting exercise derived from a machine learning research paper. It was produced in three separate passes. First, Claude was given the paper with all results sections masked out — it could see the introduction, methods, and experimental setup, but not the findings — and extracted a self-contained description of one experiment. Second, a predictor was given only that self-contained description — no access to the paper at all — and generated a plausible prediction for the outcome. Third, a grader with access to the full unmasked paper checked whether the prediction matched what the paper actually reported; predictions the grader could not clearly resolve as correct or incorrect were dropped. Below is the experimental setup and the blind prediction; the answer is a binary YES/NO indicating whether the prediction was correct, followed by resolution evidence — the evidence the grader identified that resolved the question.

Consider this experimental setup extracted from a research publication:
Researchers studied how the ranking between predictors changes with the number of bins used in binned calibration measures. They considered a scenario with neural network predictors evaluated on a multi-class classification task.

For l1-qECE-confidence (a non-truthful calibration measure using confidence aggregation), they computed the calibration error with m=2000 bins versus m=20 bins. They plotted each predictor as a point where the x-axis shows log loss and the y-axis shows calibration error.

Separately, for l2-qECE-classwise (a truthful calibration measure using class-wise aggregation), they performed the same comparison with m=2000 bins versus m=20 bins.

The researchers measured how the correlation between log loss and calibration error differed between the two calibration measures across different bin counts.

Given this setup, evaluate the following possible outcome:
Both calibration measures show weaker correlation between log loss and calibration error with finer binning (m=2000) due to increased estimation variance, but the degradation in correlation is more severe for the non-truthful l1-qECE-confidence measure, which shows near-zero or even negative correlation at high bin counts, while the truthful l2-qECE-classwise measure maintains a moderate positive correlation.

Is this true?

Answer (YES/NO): NO